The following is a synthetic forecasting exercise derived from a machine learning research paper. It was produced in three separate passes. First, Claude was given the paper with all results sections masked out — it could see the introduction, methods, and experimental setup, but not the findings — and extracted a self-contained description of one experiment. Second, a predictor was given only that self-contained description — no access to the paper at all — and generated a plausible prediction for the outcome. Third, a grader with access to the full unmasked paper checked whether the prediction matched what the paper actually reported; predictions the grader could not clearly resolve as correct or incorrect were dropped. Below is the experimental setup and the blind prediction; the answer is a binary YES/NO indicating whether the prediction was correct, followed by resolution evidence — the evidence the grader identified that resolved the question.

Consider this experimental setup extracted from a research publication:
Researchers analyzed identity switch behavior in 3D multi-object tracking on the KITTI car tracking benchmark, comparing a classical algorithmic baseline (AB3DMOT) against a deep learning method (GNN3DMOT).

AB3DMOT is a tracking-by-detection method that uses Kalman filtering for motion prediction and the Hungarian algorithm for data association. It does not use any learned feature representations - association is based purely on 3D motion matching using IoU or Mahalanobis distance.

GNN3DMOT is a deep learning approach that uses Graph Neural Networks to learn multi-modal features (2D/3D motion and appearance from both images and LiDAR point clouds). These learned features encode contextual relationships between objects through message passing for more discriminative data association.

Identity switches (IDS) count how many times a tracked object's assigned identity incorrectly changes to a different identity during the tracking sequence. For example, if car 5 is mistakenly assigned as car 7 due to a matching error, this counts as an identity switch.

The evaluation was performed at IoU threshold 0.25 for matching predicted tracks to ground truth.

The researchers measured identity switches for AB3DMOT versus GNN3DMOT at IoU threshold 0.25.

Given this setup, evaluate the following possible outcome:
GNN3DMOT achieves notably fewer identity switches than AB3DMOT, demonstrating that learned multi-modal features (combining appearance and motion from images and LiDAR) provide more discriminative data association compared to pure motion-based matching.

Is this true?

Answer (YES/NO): NO